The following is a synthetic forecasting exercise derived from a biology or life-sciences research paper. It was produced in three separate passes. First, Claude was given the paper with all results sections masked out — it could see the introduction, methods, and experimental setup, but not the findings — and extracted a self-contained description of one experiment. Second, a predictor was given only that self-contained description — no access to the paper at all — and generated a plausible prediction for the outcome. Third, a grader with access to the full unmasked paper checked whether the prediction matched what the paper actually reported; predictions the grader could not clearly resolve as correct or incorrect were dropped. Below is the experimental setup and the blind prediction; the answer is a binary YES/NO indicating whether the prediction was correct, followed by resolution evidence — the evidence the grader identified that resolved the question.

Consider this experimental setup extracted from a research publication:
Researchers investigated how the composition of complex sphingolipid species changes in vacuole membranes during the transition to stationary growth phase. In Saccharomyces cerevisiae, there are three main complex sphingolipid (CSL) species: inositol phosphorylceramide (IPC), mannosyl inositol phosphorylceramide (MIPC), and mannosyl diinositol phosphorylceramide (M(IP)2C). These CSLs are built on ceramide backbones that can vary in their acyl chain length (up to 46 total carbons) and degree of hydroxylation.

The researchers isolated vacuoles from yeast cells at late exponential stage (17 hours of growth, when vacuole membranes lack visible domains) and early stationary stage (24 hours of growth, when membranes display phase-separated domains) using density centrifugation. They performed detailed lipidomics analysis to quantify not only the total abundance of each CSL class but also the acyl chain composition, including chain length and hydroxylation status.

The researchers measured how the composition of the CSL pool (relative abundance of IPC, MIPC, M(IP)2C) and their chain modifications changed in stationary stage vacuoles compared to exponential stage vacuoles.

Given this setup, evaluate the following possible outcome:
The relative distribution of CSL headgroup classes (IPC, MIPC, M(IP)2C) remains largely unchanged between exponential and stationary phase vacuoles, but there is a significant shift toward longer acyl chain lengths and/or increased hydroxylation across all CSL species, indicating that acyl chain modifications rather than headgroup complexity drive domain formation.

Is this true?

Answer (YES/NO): NO